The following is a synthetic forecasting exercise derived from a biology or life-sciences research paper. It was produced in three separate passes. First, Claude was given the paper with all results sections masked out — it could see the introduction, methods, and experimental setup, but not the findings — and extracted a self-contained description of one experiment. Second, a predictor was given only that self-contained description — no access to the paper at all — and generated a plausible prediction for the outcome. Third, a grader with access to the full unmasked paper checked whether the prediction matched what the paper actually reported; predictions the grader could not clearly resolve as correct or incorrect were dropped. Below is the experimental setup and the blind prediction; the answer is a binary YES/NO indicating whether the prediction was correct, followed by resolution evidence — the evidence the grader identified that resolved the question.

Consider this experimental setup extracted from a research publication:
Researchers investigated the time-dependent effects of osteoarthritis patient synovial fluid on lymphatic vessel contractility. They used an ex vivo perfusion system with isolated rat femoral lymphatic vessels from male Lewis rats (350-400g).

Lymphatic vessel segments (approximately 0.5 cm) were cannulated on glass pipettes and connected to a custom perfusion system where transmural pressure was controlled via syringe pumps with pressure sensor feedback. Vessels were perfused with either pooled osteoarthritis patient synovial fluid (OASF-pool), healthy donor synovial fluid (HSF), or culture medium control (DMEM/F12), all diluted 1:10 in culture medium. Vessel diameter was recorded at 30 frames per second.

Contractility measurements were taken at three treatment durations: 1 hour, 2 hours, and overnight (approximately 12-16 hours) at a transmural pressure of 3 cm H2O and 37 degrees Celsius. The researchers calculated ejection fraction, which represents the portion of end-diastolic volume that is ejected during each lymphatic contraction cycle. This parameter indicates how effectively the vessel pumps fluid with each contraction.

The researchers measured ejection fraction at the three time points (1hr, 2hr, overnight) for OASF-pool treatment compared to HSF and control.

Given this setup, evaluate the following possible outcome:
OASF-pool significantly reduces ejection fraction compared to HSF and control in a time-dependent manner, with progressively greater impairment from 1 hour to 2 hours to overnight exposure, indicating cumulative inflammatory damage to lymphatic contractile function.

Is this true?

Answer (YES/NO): YES